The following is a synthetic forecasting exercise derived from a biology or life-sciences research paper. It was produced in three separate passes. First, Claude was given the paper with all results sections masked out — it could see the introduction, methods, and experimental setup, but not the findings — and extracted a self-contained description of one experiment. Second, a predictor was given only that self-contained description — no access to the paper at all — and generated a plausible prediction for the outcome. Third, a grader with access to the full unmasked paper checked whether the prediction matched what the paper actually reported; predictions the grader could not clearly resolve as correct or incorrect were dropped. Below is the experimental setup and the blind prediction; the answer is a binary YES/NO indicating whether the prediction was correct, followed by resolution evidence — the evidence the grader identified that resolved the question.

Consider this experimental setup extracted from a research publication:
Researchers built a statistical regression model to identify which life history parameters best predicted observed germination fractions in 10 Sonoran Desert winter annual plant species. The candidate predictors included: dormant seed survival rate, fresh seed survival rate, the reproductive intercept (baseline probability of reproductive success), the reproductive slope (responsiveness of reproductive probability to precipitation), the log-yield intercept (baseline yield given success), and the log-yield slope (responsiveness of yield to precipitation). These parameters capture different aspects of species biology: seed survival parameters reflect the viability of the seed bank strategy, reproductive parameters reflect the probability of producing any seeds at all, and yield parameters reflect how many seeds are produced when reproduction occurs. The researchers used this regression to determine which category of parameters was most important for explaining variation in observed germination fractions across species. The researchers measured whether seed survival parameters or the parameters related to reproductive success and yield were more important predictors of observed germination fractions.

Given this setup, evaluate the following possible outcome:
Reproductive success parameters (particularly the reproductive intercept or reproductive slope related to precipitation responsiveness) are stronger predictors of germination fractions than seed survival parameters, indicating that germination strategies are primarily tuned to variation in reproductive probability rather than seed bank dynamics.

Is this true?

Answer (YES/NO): NO